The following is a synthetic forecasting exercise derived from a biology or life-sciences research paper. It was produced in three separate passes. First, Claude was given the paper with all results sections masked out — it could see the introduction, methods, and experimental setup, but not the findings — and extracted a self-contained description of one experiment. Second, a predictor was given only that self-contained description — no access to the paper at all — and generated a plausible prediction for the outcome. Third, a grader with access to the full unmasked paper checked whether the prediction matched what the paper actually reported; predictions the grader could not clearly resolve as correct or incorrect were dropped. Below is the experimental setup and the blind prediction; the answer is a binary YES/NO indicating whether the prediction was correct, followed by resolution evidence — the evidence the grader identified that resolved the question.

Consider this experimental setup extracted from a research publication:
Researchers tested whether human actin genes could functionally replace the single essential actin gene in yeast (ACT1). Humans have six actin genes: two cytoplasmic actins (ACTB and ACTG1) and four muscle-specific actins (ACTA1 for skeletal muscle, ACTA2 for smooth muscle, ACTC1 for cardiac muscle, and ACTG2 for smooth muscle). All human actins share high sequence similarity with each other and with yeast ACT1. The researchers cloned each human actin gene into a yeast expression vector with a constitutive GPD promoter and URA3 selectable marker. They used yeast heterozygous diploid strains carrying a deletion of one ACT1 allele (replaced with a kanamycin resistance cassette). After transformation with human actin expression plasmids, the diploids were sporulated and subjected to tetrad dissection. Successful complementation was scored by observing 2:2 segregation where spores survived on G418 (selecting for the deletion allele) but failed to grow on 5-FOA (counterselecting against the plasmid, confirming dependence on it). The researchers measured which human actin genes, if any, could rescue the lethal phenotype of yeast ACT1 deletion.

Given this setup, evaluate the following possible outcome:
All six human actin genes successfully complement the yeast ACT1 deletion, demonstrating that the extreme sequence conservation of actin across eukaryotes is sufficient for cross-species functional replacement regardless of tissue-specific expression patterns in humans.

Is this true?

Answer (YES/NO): NO